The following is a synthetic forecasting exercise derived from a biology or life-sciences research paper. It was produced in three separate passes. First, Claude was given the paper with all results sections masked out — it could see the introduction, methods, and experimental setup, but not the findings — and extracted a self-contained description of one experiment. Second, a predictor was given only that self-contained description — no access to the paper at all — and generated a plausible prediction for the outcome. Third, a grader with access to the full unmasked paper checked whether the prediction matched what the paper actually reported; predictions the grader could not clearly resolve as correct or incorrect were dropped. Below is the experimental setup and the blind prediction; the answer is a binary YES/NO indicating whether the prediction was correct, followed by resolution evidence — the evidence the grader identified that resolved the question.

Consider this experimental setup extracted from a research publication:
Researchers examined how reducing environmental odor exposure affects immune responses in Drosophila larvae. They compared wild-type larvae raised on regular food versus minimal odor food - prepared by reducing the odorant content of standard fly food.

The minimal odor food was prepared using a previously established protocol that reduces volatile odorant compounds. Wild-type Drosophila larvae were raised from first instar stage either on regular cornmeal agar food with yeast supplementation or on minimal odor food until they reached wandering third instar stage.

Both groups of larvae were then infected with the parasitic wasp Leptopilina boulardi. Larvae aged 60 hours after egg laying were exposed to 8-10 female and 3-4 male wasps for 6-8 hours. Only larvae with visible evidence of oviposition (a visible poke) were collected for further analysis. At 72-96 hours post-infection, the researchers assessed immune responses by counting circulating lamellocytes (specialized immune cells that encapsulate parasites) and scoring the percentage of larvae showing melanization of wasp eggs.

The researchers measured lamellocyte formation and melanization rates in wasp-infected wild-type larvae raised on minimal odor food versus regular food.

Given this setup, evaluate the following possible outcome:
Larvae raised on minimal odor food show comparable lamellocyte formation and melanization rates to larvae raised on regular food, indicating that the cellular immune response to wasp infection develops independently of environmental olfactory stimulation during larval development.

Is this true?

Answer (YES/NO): NO